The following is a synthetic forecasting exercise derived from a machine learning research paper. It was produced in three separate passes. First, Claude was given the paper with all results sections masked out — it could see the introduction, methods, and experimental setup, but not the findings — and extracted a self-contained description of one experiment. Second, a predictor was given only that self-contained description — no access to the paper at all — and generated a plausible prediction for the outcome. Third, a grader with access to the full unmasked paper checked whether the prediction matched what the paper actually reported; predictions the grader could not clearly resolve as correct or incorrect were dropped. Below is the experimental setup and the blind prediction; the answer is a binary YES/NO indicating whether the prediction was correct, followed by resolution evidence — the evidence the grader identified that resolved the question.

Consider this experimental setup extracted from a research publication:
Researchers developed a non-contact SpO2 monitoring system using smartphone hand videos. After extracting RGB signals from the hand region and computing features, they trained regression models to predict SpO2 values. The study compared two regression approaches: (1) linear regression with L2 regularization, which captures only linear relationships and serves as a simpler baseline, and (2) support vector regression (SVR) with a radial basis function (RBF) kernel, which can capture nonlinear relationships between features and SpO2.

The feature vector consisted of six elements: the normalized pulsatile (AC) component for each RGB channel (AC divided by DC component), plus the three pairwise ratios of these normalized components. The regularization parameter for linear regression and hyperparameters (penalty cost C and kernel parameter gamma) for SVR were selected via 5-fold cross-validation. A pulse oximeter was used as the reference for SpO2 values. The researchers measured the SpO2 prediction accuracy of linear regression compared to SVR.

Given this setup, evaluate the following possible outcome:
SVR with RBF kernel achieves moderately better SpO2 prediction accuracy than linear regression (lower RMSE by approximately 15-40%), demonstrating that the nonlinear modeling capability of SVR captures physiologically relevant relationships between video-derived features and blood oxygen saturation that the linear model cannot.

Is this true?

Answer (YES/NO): YES